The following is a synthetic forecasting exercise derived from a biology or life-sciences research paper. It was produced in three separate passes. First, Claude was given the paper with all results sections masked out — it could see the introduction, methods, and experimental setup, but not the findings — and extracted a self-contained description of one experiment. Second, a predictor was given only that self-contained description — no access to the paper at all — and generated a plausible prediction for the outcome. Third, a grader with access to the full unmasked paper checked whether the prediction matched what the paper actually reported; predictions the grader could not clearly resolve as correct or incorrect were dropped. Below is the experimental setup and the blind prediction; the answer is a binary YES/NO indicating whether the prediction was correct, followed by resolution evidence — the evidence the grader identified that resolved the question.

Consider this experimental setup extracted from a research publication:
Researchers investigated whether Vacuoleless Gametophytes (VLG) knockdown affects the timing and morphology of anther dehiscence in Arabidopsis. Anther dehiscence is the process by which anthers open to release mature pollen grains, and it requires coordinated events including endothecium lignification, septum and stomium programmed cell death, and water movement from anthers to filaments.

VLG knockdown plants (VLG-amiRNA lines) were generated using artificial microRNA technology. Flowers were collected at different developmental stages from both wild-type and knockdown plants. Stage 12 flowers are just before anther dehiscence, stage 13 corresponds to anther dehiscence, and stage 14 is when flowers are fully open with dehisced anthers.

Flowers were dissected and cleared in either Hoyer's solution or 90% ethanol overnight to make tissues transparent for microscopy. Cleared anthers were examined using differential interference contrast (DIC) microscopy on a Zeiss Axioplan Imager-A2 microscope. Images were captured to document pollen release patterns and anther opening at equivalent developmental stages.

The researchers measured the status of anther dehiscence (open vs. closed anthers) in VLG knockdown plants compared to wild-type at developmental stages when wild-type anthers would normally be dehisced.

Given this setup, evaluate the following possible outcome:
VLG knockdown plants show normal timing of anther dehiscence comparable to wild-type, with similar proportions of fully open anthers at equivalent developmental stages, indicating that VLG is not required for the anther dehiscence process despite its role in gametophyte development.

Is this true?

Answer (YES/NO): NO